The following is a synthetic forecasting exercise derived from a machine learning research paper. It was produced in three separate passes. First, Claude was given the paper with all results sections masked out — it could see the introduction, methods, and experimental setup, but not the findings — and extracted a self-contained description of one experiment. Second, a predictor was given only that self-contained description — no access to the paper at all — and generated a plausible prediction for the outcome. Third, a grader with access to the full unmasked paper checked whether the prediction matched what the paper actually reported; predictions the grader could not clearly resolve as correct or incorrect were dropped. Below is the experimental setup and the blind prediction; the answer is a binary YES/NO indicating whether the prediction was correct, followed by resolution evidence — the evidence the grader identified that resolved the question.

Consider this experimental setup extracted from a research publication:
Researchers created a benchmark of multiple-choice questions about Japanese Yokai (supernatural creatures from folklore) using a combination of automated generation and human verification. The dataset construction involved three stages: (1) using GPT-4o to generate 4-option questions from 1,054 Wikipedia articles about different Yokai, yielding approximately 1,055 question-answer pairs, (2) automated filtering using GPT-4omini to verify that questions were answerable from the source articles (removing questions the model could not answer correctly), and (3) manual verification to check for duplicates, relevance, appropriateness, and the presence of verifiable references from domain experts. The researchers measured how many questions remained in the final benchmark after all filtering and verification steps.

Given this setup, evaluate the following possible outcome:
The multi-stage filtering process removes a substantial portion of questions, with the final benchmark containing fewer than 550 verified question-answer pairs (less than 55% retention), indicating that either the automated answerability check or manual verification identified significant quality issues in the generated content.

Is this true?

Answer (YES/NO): NO